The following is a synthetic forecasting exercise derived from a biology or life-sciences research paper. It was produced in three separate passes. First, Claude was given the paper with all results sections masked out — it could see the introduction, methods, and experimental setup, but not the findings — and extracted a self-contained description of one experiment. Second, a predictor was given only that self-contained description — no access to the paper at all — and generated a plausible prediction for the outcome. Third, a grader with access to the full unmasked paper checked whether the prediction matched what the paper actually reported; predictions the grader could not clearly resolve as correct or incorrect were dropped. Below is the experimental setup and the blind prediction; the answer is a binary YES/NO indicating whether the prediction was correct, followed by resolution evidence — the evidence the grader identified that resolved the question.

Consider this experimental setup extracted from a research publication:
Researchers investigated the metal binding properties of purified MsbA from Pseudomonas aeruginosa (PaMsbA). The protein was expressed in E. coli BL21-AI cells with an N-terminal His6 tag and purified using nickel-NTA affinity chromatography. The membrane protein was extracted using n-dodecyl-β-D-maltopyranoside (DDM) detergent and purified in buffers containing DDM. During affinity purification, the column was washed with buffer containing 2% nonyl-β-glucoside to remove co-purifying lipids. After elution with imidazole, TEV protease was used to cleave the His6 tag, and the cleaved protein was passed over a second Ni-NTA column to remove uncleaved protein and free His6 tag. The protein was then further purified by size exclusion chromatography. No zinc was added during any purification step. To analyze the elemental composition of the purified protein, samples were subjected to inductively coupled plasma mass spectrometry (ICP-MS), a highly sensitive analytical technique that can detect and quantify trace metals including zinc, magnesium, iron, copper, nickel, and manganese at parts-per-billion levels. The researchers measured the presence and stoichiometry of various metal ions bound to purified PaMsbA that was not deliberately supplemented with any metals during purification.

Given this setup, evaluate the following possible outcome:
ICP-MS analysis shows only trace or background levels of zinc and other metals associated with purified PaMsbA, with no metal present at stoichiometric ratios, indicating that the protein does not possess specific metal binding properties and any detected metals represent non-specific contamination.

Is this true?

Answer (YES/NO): NO